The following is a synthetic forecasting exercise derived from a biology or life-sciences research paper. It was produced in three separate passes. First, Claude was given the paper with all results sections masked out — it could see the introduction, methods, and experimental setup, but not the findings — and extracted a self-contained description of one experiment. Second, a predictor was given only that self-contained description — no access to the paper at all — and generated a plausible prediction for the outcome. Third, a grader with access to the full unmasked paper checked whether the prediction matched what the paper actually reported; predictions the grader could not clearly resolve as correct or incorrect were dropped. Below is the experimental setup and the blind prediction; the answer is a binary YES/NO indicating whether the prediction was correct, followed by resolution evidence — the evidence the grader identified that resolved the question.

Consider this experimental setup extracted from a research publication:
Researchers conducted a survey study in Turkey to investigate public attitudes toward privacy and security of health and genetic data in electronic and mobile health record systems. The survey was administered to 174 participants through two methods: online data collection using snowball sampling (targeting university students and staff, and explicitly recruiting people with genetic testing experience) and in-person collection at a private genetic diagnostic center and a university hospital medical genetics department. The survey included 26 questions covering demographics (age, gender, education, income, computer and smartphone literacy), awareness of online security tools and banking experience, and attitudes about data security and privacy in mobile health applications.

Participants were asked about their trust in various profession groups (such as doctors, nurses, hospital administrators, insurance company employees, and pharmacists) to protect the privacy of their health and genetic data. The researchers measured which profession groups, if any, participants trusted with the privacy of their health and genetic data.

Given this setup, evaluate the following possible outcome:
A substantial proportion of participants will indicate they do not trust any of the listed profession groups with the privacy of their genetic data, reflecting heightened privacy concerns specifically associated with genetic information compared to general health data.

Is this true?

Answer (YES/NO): NO